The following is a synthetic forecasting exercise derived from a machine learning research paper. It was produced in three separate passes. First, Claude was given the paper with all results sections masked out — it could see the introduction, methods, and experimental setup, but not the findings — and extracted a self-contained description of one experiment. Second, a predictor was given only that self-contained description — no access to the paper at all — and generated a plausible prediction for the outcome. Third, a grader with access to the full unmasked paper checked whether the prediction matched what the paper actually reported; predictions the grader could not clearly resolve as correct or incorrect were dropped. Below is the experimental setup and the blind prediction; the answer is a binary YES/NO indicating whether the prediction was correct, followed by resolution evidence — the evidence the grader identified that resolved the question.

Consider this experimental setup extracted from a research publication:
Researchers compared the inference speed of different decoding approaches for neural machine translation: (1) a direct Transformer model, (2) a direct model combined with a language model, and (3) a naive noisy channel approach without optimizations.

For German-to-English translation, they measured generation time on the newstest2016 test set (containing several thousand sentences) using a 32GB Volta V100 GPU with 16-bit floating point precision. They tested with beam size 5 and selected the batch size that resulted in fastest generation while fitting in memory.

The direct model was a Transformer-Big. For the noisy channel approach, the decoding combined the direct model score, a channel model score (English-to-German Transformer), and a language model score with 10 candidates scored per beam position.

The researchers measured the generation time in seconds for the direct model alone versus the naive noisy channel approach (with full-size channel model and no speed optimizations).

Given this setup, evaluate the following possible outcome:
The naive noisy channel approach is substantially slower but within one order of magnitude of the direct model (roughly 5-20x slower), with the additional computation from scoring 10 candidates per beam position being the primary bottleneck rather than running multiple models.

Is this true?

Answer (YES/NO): NO